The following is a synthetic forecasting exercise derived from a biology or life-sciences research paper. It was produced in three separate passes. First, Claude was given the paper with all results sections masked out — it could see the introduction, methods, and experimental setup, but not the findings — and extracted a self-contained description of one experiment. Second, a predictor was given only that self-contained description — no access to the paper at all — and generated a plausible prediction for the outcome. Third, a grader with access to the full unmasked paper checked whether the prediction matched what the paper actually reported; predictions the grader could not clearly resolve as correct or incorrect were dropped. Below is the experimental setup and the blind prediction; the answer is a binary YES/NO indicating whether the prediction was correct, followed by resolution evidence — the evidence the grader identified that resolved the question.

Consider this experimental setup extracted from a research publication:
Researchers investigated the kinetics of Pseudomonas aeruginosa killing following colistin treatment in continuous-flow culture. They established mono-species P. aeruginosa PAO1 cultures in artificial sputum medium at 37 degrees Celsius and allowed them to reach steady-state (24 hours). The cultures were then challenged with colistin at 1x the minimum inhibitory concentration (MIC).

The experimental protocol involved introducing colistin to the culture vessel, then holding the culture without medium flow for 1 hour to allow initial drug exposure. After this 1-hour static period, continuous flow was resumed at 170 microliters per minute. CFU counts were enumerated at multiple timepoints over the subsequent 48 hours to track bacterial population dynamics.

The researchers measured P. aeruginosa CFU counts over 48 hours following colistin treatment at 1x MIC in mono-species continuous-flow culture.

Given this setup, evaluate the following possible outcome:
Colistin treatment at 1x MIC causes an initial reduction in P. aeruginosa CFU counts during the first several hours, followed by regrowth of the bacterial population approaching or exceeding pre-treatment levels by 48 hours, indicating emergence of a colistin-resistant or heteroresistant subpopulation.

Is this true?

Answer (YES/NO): NO